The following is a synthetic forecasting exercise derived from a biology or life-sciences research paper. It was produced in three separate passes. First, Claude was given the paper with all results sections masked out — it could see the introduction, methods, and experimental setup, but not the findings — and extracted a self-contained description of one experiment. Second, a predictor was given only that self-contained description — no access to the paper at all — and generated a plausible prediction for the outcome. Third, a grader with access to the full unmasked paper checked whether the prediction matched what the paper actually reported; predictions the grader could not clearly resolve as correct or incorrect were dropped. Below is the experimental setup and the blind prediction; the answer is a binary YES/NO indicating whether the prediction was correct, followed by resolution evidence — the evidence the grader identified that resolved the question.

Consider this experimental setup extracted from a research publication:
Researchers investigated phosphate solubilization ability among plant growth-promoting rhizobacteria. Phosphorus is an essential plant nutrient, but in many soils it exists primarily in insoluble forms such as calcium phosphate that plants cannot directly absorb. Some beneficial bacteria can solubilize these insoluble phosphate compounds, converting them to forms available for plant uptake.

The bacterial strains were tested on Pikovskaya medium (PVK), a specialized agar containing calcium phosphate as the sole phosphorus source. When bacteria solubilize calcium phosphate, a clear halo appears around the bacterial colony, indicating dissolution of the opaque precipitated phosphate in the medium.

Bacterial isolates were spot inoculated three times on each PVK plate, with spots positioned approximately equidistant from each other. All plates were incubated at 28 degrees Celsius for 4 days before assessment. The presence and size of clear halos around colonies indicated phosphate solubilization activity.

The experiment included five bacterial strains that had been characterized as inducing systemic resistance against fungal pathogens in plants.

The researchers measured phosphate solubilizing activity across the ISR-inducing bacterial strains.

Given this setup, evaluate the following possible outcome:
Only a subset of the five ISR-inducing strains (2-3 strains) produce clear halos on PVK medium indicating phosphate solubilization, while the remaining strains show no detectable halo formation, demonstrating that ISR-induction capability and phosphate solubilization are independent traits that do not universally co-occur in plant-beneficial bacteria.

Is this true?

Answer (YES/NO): NO